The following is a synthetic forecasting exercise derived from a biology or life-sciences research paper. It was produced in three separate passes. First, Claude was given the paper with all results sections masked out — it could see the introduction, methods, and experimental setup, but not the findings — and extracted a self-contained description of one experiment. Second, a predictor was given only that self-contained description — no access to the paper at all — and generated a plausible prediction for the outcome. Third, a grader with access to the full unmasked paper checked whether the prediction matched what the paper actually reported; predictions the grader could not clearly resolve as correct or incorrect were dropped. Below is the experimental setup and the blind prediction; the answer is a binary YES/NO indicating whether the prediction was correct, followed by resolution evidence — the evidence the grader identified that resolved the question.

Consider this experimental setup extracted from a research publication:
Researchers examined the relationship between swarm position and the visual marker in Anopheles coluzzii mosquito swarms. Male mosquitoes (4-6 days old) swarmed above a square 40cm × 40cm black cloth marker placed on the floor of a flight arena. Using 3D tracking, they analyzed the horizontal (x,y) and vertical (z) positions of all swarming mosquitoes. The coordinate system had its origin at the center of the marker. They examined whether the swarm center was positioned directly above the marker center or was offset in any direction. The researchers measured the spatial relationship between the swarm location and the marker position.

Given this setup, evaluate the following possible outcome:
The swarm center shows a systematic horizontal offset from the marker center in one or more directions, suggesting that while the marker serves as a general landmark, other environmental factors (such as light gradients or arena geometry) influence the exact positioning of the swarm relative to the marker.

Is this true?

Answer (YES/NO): NO